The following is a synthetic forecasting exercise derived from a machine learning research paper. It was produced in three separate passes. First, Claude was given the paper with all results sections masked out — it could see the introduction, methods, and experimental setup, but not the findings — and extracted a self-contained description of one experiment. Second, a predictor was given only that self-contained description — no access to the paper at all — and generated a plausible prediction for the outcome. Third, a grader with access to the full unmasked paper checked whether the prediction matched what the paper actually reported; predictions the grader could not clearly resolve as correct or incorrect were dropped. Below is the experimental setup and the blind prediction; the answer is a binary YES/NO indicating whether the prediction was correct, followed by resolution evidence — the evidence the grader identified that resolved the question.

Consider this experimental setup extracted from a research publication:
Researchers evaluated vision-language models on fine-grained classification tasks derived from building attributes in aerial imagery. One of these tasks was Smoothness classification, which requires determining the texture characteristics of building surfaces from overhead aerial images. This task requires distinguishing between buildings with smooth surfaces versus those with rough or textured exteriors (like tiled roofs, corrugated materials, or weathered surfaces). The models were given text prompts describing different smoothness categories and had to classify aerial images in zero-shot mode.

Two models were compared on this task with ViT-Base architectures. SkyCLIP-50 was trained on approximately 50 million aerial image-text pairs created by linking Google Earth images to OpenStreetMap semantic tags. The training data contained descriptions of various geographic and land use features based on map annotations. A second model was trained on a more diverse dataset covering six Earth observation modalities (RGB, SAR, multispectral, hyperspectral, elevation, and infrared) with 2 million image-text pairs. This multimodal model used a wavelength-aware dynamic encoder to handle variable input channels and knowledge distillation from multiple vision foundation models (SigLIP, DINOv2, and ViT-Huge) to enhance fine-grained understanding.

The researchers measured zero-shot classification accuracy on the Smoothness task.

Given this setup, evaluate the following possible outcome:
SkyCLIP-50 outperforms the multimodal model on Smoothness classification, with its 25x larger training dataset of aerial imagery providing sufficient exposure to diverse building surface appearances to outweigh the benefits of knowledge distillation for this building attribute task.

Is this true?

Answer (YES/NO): YES